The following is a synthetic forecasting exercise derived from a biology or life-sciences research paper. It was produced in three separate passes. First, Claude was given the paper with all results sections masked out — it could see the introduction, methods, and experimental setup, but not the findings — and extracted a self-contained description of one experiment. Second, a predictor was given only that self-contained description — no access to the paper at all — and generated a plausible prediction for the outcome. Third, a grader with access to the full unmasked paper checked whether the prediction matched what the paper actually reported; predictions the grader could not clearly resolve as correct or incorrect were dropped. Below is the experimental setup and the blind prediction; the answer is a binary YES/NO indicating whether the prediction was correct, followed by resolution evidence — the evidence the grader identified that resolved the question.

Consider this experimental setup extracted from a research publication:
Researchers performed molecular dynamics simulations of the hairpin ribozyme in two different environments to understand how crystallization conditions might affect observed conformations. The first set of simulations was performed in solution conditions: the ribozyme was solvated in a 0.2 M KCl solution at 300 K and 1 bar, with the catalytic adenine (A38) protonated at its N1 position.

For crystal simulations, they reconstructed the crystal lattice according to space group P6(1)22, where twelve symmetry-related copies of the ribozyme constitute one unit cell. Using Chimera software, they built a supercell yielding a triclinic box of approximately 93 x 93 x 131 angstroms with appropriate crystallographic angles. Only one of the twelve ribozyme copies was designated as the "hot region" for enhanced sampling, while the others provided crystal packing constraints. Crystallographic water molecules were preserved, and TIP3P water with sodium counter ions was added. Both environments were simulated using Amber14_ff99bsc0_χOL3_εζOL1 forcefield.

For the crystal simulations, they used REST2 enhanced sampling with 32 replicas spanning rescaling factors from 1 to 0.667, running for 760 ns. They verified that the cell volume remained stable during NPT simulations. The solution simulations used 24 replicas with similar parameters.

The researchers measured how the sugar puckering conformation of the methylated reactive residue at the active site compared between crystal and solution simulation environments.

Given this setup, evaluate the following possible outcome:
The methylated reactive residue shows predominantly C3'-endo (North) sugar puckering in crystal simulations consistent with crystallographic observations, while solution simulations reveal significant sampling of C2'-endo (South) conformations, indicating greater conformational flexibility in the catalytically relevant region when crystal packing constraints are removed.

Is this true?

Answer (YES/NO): NO